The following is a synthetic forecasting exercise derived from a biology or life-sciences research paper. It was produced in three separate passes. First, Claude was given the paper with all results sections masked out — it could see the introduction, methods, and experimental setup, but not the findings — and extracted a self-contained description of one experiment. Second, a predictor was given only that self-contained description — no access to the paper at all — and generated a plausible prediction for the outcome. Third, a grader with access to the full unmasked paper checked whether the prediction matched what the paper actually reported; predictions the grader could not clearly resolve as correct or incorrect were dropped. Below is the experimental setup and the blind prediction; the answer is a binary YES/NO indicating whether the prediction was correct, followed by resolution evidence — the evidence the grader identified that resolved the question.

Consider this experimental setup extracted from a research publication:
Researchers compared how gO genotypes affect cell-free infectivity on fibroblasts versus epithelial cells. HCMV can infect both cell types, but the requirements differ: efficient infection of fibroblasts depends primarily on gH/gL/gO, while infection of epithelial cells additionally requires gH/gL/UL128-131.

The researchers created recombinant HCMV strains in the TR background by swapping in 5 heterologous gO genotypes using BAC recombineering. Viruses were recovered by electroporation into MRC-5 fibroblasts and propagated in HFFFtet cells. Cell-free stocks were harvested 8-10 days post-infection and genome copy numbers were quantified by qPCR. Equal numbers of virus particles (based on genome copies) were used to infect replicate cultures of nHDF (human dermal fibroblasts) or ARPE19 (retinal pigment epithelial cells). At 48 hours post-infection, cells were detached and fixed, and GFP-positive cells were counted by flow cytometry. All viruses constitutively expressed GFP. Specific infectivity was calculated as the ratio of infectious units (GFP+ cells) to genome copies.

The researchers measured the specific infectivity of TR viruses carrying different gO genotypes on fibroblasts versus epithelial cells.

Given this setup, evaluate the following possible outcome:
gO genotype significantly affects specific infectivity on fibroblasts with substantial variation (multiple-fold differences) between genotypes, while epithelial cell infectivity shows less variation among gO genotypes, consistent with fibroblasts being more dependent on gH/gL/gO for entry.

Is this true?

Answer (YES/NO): YES